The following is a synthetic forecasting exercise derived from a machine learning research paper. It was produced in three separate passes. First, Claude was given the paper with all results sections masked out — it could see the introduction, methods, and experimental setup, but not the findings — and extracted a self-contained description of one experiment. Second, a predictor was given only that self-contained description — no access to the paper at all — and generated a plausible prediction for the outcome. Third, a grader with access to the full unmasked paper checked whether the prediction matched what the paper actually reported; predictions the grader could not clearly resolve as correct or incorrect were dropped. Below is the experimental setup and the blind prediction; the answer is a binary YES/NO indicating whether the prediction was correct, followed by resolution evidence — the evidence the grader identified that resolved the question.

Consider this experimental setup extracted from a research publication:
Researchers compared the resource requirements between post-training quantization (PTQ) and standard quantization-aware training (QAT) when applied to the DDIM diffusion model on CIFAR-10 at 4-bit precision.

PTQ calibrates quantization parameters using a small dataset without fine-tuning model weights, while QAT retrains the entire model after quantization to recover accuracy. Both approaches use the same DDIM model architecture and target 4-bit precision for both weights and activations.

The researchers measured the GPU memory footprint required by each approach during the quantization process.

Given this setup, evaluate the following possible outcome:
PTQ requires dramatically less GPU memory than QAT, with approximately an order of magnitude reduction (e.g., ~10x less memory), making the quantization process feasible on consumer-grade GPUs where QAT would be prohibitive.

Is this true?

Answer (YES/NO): NO